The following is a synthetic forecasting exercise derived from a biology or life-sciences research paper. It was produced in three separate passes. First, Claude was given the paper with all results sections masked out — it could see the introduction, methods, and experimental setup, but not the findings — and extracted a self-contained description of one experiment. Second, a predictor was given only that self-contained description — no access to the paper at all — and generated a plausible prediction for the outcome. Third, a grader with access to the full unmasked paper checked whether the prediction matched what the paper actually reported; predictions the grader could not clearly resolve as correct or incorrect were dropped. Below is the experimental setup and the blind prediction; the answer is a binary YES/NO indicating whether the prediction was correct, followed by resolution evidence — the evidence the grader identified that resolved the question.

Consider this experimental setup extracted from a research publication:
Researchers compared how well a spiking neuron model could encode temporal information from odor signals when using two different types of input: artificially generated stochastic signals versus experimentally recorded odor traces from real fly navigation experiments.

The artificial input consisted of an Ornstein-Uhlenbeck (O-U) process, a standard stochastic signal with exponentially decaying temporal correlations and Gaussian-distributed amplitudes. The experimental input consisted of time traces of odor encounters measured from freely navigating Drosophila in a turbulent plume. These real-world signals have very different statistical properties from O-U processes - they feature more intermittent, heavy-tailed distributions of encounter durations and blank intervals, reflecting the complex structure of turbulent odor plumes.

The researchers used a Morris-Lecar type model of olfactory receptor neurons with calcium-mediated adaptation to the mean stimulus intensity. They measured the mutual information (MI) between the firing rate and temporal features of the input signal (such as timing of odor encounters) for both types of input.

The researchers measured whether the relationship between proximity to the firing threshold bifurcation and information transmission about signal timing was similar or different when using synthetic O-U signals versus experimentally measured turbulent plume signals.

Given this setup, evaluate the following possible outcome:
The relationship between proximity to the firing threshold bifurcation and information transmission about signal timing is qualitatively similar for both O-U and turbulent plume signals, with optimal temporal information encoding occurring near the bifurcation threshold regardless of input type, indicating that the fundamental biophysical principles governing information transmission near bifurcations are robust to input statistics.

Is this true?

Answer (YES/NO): YES